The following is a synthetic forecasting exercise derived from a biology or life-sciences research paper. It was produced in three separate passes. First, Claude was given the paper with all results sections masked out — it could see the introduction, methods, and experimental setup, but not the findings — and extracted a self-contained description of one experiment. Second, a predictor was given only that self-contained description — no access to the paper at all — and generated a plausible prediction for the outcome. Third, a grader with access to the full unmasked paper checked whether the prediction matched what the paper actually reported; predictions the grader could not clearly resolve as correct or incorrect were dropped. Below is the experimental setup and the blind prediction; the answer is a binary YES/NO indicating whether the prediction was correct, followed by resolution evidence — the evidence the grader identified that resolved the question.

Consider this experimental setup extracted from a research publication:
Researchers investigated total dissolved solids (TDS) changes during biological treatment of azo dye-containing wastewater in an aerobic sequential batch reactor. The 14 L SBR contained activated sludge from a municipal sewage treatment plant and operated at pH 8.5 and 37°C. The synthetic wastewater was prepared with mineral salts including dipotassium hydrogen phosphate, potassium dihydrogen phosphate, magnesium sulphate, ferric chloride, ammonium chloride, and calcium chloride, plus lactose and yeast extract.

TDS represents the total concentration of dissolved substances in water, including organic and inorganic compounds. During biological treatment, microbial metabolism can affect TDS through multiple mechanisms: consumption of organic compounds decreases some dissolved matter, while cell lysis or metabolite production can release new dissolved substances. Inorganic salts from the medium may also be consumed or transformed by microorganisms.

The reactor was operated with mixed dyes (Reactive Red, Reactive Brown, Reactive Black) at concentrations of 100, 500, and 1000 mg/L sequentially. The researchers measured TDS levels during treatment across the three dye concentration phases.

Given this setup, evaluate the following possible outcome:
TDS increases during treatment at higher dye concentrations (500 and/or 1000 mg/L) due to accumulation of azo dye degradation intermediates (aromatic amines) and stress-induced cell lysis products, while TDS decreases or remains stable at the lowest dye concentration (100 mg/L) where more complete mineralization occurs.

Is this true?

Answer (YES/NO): NO